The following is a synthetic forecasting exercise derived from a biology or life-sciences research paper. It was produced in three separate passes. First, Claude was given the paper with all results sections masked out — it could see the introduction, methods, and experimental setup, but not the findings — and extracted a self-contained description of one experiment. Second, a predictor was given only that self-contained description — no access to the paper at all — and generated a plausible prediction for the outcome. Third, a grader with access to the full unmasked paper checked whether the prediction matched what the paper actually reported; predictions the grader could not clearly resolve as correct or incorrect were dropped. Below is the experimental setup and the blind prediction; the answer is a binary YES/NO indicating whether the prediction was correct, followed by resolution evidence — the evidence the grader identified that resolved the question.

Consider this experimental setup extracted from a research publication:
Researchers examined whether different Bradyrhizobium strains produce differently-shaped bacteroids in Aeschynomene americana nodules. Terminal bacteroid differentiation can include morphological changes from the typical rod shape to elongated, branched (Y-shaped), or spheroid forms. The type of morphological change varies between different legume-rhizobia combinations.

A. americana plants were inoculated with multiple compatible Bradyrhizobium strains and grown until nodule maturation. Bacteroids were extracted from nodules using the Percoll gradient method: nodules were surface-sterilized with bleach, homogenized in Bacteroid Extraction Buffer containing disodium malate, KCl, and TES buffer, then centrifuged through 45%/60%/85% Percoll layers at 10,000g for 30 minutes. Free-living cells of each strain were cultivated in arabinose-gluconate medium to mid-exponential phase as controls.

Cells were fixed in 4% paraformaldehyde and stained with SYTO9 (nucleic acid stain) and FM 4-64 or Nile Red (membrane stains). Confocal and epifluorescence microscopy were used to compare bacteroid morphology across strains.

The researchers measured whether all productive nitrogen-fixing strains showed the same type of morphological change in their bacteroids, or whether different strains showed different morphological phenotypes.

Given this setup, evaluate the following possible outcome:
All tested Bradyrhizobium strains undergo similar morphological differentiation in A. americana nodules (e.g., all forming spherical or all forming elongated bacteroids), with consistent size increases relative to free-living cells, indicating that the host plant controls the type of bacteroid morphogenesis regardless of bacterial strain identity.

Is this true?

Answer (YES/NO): NO